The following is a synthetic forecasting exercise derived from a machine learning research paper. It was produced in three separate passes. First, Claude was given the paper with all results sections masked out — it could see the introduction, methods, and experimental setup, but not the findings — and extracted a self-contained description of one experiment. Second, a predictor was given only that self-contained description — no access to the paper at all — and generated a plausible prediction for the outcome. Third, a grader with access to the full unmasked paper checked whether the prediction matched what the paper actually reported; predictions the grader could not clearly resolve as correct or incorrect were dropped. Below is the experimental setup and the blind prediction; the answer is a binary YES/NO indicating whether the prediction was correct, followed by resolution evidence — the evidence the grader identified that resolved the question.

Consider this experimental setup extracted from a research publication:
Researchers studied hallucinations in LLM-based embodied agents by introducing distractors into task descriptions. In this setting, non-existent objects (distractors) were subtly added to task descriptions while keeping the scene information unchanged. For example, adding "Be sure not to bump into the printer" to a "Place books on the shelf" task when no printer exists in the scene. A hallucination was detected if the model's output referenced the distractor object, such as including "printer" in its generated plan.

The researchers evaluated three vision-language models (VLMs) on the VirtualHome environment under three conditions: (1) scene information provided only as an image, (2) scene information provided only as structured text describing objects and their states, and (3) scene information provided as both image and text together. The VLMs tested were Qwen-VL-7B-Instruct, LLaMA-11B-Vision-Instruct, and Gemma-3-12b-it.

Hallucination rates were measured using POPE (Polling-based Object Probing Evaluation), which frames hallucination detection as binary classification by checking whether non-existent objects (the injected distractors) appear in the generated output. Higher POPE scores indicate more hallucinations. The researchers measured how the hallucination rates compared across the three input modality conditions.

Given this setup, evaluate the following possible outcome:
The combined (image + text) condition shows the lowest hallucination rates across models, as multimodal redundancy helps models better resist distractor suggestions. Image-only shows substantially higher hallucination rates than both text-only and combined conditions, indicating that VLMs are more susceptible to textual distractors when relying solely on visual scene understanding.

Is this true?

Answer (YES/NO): NO